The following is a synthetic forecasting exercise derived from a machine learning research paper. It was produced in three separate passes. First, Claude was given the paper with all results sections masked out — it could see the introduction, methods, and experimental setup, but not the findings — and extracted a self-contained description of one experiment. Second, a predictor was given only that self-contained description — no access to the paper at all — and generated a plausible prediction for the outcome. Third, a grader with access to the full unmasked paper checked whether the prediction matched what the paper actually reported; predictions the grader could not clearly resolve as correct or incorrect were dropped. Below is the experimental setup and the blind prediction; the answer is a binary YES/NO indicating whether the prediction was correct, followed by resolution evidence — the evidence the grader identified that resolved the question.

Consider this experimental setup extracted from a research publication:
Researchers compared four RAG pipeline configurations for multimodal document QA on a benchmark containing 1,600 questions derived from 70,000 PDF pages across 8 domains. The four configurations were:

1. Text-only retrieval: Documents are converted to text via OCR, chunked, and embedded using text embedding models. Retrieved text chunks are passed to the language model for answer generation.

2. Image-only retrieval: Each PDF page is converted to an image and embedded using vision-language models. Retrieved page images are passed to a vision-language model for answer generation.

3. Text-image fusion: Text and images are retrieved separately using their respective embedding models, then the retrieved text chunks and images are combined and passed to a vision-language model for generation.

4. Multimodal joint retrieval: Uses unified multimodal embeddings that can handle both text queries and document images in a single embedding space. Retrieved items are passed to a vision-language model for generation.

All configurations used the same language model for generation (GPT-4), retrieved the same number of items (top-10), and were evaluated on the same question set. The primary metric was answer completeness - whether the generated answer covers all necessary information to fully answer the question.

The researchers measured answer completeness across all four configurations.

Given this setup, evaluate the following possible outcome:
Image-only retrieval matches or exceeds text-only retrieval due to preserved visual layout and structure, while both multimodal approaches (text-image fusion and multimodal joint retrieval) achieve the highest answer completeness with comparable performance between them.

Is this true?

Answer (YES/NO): NO